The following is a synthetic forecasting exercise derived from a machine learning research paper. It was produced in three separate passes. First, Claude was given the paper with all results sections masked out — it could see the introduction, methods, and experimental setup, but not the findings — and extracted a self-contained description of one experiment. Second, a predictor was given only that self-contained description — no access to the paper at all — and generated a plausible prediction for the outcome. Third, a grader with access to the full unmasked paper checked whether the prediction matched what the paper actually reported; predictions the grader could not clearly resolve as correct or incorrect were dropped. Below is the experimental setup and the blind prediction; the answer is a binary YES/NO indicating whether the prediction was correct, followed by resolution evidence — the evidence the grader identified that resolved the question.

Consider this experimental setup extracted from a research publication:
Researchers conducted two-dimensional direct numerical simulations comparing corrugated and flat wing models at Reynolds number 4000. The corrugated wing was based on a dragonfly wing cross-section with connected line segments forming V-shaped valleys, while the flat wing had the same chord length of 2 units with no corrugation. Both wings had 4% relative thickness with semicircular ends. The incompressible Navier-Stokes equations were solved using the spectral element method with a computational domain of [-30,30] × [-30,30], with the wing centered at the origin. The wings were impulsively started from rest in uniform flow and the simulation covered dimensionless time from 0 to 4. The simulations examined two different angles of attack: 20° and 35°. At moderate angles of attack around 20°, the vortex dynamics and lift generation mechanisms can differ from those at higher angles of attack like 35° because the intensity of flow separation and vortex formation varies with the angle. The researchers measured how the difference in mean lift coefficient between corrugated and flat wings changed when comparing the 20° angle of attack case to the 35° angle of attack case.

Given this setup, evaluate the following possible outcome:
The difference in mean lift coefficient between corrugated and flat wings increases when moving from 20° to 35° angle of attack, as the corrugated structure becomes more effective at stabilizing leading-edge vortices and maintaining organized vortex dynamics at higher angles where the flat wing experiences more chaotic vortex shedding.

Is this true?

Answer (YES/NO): YES